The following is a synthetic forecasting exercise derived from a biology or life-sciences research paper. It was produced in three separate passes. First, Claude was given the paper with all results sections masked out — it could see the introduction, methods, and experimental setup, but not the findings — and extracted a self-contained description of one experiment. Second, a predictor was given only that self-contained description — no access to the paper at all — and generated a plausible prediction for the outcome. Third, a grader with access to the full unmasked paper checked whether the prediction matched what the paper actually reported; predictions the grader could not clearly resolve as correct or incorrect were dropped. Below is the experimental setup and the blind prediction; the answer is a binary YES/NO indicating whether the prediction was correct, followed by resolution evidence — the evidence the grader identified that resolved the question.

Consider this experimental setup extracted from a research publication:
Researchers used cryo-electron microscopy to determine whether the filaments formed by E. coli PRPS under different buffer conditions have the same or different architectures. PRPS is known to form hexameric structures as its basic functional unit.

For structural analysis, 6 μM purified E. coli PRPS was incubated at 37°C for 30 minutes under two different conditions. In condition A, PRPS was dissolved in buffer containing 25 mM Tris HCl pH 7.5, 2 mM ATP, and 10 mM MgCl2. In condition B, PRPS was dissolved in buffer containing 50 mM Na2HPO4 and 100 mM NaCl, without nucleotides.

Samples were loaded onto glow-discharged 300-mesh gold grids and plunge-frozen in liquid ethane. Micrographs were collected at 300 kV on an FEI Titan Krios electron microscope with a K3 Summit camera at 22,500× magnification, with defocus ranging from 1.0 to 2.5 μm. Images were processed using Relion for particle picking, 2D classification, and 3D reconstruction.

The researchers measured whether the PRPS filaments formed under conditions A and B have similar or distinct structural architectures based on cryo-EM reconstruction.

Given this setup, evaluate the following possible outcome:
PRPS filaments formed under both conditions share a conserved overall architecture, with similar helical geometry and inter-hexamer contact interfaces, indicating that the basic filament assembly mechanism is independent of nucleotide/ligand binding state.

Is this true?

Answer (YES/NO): NO